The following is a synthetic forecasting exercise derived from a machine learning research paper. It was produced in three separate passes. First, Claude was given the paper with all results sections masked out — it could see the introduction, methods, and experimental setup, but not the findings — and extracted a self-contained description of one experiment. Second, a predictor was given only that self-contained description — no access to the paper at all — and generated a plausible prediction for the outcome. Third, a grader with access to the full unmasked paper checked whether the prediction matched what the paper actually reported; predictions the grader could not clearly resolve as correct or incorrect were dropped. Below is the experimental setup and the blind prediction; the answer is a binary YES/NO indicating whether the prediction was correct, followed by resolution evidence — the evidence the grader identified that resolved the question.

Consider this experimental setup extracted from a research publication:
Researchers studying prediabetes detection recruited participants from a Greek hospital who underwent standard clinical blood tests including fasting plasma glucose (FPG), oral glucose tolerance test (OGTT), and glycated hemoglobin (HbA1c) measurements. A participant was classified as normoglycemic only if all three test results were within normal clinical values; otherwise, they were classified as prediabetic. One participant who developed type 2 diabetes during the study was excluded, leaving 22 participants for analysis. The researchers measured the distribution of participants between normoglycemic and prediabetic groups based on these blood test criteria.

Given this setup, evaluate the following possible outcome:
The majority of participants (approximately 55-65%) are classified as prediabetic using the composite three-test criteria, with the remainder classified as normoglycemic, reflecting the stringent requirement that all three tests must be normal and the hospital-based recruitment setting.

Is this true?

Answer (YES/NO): NO